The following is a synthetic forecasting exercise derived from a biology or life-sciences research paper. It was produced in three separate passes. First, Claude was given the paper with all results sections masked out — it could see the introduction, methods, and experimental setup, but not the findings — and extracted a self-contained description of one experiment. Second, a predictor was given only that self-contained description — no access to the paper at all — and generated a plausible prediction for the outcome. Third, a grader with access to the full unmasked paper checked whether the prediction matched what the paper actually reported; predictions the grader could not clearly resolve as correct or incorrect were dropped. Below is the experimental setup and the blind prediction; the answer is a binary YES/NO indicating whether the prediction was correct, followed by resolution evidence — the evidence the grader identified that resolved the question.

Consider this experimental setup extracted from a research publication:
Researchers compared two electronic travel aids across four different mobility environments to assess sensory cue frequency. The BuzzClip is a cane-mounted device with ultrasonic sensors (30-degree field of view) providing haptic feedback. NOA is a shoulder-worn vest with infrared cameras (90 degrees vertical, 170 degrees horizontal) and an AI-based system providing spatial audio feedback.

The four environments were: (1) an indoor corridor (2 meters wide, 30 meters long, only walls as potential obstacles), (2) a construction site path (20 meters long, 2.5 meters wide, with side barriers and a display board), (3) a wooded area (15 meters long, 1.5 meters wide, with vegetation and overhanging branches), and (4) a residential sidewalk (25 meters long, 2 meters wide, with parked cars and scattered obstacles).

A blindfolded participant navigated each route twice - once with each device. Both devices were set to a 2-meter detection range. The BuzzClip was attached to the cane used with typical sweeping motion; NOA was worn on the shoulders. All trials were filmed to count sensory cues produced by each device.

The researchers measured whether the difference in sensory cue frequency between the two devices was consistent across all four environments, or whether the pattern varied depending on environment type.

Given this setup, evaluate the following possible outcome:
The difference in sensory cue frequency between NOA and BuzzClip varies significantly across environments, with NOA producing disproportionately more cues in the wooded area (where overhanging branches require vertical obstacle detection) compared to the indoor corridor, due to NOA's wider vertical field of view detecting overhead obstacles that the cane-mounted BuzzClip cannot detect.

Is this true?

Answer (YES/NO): NO